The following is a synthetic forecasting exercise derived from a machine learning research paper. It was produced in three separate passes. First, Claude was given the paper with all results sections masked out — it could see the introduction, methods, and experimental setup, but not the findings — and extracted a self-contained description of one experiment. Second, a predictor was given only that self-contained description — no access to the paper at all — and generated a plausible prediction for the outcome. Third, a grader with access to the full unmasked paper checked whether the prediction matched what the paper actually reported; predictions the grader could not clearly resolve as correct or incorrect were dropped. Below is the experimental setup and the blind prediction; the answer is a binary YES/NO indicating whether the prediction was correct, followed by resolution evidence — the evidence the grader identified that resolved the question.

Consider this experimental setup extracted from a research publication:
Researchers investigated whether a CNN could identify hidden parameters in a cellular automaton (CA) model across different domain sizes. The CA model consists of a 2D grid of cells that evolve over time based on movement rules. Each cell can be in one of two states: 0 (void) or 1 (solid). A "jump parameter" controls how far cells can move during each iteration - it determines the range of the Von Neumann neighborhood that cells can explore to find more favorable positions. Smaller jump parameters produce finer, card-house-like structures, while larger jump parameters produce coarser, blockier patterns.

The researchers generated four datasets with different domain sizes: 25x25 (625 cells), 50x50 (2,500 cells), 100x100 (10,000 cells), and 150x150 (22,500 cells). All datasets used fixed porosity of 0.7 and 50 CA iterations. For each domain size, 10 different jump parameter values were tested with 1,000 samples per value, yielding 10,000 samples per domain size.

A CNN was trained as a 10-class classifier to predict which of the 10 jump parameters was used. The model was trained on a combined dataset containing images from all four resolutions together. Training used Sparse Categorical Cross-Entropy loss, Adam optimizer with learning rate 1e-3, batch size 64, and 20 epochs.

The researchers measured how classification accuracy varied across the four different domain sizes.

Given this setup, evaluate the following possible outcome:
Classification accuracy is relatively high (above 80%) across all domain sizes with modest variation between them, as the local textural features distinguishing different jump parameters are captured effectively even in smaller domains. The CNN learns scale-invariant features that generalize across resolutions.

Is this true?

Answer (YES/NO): NO